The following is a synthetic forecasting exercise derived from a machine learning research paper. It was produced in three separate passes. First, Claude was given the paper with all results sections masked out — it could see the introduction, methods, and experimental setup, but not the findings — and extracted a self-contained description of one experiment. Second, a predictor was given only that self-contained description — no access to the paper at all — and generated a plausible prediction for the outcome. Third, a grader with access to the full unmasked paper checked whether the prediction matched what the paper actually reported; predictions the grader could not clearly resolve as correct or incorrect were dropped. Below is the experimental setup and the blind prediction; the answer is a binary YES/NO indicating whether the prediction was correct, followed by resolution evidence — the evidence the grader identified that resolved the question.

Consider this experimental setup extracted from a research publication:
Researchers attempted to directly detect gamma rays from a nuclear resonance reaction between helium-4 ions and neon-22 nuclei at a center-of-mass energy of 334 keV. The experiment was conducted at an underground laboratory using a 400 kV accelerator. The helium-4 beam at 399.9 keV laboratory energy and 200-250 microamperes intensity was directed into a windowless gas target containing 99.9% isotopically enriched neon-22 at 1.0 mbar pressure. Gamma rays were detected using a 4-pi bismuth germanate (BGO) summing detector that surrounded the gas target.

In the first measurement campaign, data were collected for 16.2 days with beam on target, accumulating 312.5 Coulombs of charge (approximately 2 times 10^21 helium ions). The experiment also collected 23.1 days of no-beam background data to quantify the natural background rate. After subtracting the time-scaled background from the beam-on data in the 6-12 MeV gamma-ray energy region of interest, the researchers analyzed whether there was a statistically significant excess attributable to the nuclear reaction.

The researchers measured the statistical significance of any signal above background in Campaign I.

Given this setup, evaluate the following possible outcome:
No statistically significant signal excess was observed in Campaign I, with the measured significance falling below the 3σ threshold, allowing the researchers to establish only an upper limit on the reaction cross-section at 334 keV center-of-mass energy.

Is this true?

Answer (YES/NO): YES